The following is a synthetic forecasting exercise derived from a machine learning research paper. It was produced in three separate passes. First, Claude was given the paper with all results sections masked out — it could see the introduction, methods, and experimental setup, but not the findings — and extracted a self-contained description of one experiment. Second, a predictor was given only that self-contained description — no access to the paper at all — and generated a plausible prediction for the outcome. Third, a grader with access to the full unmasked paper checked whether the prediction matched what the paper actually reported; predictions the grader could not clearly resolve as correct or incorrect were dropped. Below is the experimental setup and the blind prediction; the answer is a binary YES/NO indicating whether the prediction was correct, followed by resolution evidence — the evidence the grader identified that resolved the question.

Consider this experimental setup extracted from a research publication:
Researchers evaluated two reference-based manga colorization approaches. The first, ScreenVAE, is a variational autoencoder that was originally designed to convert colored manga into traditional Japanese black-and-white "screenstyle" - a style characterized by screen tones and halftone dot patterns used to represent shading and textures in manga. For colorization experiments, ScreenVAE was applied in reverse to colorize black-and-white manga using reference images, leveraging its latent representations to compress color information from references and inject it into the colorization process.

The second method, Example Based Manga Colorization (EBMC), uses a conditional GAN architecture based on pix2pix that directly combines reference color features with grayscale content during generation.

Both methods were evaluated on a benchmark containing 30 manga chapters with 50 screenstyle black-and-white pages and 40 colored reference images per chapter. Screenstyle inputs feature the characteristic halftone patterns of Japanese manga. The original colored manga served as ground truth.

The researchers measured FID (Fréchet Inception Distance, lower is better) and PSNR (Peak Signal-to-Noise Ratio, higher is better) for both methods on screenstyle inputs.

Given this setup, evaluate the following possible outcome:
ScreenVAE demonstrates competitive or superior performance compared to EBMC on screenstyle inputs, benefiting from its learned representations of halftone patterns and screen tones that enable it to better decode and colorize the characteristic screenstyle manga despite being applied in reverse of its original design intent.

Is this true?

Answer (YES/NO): NO